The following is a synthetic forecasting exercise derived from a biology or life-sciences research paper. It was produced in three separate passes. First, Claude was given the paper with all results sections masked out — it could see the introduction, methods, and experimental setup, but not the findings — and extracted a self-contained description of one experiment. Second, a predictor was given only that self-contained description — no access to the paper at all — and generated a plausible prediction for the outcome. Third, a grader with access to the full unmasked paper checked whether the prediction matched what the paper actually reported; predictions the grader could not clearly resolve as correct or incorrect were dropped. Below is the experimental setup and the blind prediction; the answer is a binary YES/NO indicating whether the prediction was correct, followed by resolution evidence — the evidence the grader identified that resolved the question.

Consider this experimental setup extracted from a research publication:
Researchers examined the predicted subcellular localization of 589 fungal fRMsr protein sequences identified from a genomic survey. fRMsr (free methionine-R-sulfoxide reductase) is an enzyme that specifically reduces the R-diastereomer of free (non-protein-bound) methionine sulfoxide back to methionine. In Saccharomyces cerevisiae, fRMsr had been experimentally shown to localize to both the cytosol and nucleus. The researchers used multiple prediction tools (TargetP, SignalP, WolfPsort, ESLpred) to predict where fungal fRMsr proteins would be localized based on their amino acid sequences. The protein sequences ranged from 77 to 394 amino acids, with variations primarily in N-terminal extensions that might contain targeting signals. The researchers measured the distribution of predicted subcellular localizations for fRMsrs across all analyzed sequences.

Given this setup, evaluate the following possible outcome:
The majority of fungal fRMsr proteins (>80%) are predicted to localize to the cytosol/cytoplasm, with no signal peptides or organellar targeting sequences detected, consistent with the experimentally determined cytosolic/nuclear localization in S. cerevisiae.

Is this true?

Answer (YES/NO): YES